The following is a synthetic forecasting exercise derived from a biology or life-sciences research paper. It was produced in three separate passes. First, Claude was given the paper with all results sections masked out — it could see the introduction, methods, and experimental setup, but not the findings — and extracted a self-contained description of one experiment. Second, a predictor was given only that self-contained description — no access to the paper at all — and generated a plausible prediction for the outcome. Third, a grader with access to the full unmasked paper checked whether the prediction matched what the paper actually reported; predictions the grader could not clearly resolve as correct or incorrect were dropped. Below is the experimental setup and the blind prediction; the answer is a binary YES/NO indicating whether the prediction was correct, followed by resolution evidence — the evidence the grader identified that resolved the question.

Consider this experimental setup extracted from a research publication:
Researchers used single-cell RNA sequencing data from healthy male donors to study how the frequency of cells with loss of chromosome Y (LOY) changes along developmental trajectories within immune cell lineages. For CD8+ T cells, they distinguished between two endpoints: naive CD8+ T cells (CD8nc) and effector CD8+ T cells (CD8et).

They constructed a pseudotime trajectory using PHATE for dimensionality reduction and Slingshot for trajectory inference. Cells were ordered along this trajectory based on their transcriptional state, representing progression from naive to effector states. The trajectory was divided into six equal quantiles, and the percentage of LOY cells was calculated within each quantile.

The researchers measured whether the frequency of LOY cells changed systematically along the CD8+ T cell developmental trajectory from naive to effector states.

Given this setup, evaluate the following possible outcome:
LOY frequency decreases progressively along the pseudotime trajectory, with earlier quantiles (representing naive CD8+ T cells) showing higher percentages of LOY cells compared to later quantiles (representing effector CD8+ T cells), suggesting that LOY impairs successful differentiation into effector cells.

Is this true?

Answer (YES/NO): NO